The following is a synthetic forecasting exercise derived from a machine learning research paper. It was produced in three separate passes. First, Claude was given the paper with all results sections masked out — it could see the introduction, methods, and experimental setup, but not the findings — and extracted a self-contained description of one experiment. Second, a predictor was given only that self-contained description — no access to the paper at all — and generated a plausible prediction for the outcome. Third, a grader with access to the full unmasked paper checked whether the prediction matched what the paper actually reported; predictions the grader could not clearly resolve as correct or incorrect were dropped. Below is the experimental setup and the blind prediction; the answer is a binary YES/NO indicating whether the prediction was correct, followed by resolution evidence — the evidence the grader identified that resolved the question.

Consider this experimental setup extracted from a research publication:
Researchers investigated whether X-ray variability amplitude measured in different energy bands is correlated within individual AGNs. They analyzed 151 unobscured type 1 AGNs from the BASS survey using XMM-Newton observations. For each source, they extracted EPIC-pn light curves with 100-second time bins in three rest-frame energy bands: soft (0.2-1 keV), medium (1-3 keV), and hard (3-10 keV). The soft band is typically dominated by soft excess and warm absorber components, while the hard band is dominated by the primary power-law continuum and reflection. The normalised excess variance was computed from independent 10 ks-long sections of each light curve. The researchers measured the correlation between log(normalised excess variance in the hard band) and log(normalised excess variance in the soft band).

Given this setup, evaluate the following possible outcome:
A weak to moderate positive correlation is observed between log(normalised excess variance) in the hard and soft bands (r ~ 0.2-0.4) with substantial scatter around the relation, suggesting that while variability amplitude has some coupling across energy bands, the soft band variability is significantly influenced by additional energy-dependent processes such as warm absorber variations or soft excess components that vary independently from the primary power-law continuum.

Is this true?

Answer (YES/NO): NO